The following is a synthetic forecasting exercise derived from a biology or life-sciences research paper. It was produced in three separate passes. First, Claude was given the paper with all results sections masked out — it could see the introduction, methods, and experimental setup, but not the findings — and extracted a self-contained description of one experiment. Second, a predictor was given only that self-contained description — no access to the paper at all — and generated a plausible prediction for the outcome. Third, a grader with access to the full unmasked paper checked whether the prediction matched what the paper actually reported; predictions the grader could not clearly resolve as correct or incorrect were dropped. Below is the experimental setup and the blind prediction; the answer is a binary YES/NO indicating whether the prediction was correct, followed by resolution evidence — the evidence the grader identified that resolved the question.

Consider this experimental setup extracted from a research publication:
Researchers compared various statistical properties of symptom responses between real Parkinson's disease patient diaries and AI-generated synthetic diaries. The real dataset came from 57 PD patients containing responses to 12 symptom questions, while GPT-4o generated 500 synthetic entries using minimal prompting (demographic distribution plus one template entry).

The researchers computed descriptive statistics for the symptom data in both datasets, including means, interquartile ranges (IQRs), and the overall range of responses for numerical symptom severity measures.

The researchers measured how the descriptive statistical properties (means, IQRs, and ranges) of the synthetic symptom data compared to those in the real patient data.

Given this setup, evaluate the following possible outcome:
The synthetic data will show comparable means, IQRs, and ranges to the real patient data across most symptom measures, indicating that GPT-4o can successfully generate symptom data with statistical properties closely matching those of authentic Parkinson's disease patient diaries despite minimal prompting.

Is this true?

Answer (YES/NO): NO